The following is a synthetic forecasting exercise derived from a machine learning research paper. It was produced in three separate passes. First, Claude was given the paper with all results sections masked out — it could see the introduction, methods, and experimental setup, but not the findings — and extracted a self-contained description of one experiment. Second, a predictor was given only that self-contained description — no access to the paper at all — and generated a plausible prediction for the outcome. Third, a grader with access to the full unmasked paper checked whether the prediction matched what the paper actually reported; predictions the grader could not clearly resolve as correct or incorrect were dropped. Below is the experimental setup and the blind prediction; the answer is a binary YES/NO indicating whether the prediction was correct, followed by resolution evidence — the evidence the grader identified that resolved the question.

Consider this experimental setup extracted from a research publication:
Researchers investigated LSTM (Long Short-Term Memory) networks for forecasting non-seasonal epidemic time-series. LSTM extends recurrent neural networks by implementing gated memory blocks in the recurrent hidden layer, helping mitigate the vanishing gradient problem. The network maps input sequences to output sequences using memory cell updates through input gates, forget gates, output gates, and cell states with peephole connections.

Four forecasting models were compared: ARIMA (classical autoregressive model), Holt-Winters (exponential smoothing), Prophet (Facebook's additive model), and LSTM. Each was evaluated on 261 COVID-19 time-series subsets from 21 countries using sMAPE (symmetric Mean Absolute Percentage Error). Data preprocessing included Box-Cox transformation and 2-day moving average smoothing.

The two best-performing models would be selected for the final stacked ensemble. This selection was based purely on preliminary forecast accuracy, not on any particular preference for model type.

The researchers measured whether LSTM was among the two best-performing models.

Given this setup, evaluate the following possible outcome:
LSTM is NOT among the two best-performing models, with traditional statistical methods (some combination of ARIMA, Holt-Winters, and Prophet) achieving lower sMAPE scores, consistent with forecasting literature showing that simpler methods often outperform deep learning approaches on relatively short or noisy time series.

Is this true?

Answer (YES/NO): NO